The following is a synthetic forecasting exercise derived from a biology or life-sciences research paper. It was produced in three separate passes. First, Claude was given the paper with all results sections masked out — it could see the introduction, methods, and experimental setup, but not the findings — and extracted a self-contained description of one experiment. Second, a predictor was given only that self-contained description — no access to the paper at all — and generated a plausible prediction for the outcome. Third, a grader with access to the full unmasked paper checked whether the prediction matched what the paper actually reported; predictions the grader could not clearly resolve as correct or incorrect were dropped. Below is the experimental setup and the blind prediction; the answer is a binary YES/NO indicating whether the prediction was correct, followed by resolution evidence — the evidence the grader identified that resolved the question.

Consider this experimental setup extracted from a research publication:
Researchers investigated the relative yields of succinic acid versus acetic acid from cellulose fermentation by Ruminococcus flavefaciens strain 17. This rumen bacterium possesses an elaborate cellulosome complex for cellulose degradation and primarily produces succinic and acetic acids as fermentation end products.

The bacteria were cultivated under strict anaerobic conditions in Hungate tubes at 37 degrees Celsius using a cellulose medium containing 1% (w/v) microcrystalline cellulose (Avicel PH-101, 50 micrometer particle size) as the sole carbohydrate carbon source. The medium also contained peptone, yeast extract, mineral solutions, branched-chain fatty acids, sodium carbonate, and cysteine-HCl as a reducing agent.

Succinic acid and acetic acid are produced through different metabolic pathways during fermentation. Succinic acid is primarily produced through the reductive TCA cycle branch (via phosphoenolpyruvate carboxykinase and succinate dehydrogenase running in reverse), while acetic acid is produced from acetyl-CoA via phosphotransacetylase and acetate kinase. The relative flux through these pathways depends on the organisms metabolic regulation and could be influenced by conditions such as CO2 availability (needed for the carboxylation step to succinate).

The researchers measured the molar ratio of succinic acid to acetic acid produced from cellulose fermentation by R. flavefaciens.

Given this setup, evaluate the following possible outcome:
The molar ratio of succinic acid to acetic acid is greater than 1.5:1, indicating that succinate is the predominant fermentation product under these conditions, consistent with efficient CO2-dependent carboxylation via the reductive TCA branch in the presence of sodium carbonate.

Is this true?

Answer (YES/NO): NO